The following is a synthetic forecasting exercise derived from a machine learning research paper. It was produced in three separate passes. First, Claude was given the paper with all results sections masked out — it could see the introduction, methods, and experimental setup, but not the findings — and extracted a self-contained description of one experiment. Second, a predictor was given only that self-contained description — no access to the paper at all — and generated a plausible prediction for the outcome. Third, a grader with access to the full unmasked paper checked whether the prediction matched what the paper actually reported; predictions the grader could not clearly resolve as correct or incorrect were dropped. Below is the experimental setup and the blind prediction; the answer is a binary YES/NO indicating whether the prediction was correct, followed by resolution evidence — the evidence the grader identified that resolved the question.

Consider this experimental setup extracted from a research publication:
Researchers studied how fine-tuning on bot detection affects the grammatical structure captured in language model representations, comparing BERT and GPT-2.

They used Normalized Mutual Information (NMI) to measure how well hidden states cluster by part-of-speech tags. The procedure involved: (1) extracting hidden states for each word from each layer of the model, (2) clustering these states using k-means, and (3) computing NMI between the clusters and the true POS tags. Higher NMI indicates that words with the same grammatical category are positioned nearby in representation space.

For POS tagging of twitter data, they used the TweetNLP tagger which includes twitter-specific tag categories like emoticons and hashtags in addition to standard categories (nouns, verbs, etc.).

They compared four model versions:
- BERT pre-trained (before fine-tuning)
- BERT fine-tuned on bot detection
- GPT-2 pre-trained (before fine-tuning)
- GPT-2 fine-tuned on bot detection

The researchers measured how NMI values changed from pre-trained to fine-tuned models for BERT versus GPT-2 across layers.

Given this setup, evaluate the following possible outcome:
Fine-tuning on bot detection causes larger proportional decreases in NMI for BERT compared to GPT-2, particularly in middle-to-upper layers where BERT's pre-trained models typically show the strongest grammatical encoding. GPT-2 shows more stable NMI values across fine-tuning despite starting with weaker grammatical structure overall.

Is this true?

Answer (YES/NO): NO